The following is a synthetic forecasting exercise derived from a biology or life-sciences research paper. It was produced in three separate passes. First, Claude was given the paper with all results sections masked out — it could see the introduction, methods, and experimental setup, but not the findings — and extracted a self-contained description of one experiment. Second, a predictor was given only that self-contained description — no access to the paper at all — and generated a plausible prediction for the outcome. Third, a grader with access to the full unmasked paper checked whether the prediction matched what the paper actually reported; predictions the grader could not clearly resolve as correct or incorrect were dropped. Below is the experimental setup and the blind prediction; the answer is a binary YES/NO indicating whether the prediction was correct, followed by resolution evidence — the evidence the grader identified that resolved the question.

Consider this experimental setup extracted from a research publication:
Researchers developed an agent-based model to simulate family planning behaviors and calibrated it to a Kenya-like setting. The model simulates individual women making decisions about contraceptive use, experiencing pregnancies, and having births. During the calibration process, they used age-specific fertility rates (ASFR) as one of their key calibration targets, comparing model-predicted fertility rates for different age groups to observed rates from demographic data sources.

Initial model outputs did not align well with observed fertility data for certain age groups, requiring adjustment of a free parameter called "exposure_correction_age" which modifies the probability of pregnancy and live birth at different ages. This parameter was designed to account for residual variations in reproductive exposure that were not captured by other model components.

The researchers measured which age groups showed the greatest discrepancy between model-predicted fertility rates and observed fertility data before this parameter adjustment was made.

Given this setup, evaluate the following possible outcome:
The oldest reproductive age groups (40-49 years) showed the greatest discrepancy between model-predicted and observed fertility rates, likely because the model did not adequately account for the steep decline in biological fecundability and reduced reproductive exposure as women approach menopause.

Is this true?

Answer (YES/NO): NO